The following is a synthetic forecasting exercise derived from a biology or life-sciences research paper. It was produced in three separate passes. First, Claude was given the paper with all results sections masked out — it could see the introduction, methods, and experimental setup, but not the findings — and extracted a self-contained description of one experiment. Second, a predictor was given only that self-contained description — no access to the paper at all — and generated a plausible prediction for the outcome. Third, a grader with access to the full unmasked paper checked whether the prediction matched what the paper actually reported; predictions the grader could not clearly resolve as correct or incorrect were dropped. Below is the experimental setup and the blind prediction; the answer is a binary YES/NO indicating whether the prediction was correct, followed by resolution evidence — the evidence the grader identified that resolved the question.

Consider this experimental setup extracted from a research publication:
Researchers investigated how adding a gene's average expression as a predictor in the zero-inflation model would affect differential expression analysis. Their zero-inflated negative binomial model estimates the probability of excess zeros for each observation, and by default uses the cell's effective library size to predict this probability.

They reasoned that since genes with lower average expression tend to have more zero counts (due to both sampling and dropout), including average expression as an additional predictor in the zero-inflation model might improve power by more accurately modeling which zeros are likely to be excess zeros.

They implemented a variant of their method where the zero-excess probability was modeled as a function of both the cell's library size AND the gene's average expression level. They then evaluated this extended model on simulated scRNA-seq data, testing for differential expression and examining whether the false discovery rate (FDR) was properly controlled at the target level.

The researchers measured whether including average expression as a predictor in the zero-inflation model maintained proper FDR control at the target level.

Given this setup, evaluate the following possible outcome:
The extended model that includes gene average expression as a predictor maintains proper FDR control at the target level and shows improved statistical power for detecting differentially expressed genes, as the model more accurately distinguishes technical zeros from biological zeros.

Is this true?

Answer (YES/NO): NO